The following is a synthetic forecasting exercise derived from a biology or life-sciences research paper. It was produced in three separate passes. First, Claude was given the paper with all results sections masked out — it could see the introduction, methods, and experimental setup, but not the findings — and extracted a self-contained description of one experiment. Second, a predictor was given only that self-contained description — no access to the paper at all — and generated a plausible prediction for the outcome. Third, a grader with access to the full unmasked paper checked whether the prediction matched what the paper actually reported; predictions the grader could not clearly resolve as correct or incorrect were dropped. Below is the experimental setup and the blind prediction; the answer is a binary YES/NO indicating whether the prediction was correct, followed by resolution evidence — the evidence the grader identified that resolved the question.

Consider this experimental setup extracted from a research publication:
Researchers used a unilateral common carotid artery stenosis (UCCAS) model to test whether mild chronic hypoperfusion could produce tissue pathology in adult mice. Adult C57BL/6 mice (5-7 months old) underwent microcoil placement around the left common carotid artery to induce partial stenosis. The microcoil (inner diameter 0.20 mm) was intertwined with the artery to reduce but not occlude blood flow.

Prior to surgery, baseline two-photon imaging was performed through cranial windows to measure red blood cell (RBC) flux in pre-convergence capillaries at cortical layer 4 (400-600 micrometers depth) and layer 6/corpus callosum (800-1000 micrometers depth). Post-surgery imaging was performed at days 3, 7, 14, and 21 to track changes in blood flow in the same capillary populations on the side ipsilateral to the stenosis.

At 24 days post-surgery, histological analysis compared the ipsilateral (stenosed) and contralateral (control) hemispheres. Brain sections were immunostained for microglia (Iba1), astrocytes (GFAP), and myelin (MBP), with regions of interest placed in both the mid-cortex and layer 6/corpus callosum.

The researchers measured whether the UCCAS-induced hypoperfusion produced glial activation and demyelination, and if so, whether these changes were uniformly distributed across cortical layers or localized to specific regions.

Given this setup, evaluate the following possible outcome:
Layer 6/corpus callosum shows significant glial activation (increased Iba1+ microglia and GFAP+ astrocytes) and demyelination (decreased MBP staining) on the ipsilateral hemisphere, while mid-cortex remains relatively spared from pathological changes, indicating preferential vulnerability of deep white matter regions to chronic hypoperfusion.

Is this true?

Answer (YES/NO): YES